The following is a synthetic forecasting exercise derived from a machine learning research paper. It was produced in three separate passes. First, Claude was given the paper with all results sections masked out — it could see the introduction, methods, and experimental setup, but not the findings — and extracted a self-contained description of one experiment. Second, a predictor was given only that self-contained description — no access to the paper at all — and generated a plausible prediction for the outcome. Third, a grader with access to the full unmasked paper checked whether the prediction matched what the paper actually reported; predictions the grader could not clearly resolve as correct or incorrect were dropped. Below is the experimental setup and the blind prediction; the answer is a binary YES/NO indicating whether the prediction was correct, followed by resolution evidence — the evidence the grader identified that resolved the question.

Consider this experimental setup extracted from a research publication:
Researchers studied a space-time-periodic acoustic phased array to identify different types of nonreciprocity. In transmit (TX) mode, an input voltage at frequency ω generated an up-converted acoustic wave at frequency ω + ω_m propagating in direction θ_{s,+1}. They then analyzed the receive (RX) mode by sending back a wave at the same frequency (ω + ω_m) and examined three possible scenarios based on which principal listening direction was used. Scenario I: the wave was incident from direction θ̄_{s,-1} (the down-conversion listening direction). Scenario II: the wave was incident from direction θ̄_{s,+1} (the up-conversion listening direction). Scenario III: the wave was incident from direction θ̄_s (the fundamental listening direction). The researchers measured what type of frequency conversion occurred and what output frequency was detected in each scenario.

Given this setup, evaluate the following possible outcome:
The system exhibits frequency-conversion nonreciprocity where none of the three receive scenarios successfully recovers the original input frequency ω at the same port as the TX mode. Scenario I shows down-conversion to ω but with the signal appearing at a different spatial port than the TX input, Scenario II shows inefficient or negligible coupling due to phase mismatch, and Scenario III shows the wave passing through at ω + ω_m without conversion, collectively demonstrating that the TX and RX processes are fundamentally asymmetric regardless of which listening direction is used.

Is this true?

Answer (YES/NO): NO